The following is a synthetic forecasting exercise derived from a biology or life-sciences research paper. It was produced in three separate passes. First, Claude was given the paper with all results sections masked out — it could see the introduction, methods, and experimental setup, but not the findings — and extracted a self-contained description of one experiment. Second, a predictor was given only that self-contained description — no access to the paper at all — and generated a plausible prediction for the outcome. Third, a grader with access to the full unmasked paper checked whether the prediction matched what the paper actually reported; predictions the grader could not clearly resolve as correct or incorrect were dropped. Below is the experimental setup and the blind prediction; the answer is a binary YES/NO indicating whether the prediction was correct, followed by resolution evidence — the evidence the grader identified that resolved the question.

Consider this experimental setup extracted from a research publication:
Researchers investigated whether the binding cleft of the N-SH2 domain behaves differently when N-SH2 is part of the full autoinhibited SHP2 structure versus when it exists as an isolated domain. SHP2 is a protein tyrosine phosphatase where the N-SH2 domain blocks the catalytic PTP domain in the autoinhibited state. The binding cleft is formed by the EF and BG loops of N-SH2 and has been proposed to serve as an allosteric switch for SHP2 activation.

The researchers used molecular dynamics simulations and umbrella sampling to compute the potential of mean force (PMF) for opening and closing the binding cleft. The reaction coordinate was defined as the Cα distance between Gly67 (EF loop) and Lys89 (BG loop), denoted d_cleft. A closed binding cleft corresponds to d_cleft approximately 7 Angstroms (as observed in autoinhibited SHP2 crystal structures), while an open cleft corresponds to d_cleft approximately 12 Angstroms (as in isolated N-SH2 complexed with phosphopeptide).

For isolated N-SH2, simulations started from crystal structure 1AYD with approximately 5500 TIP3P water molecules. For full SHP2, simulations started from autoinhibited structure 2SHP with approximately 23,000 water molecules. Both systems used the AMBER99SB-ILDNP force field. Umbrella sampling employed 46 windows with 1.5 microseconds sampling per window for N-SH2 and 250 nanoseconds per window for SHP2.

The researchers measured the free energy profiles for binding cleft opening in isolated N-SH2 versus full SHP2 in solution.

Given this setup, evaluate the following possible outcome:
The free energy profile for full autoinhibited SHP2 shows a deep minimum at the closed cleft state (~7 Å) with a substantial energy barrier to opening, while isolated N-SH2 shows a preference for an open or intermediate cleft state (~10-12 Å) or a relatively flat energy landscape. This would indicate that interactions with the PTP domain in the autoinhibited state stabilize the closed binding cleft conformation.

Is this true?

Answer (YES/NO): NO